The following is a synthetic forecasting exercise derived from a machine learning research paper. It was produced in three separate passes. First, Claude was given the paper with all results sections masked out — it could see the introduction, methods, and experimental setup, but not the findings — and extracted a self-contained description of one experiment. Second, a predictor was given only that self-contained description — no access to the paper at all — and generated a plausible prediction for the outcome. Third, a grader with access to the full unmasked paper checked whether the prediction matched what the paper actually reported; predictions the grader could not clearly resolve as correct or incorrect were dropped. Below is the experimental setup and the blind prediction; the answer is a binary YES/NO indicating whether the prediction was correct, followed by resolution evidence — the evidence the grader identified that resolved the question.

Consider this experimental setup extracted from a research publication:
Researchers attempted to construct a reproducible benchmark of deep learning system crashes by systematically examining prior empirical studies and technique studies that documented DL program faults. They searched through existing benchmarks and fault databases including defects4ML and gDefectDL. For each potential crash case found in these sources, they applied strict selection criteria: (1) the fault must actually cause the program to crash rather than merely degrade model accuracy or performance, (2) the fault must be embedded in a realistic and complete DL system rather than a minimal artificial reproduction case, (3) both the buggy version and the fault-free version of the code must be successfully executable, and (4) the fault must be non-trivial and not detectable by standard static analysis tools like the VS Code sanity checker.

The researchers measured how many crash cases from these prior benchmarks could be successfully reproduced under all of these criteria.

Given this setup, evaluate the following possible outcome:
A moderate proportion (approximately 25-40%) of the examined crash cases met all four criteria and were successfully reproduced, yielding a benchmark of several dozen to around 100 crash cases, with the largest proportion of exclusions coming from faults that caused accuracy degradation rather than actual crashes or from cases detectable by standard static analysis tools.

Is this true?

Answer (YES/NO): NO